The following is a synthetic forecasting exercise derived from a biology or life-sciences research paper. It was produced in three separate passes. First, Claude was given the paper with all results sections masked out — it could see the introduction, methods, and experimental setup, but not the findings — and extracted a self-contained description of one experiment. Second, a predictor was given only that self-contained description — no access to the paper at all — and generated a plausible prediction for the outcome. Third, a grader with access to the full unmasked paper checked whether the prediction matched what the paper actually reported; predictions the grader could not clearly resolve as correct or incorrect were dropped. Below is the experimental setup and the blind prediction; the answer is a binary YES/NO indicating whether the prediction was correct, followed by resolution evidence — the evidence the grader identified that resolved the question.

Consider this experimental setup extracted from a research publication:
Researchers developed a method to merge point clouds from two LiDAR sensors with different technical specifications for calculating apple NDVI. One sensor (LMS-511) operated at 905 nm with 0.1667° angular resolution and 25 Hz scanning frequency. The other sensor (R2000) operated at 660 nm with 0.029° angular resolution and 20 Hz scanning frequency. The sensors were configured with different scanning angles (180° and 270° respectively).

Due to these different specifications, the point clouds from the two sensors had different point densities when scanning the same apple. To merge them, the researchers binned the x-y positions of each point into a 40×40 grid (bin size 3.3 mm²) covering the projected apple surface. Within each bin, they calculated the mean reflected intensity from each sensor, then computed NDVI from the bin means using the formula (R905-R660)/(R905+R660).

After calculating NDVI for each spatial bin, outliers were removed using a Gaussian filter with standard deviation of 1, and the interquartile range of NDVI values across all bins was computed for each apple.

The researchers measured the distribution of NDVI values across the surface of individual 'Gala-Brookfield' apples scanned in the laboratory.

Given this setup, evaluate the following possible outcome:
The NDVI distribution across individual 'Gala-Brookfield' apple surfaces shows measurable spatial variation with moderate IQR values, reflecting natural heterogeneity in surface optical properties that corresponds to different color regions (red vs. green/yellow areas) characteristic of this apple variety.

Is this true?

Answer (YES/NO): NO